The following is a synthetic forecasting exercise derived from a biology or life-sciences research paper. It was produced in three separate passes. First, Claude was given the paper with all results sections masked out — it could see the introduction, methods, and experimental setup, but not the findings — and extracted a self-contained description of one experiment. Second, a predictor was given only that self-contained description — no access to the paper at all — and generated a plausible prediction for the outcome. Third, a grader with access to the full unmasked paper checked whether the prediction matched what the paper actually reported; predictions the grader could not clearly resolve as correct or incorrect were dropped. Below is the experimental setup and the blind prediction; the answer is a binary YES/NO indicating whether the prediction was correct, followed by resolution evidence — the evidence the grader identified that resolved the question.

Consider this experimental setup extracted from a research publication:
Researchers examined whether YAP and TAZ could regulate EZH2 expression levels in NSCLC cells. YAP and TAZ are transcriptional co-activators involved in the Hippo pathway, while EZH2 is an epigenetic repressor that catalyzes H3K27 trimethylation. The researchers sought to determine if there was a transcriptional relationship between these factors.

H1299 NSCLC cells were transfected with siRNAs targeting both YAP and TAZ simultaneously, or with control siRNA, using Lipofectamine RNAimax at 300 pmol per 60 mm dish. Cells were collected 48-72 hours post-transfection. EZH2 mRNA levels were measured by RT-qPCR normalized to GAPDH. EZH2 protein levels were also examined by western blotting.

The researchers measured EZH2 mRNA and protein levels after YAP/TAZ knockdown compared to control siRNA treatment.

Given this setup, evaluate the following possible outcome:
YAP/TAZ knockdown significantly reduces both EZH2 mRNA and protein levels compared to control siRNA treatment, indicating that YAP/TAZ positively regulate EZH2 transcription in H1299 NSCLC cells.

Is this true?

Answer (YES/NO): YES